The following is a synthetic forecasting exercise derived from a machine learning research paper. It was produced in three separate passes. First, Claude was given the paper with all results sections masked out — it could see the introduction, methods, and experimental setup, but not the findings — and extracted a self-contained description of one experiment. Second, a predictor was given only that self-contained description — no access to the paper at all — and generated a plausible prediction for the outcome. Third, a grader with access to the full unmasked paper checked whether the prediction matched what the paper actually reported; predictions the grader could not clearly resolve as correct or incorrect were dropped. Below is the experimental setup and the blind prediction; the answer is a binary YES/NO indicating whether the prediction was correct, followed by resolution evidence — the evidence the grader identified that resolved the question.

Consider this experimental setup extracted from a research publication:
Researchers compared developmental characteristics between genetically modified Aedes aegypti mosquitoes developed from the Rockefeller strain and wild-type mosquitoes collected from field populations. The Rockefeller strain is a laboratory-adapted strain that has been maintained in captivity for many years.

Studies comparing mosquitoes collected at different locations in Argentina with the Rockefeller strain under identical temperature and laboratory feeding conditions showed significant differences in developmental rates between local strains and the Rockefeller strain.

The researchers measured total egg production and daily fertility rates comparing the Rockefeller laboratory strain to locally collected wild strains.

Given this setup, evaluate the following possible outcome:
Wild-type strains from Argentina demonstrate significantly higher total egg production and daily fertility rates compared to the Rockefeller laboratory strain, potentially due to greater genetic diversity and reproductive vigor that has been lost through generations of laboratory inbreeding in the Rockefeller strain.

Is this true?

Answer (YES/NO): NO